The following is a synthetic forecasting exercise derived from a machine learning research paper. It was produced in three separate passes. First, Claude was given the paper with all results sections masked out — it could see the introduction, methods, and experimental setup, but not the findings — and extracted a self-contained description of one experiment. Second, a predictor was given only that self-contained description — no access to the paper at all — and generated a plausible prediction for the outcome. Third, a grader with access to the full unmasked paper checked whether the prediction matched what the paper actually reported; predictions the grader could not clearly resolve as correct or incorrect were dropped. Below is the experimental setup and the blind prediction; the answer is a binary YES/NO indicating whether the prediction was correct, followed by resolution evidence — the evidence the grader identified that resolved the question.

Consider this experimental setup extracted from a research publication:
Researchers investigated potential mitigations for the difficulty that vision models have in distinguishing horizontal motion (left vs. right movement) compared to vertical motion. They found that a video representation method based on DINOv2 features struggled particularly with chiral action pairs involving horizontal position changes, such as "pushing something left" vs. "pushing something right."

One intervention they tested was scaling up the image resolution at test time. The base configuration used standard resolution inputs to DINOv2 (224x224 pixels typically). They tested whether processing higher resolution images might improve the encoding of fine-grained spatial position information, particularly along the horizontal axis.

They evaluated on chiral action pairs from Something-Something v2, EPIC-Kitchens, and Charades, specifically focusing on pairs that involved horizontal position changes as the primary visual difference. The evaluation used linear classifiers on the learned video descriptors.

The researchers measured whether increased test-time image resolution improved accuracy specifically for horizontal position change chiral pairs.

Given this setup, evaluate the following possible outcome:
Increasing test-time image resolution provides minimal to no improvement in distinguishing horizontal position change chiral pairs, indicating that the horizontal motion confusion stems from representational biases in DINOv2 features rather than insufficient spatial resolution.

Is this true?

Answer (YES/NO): NO